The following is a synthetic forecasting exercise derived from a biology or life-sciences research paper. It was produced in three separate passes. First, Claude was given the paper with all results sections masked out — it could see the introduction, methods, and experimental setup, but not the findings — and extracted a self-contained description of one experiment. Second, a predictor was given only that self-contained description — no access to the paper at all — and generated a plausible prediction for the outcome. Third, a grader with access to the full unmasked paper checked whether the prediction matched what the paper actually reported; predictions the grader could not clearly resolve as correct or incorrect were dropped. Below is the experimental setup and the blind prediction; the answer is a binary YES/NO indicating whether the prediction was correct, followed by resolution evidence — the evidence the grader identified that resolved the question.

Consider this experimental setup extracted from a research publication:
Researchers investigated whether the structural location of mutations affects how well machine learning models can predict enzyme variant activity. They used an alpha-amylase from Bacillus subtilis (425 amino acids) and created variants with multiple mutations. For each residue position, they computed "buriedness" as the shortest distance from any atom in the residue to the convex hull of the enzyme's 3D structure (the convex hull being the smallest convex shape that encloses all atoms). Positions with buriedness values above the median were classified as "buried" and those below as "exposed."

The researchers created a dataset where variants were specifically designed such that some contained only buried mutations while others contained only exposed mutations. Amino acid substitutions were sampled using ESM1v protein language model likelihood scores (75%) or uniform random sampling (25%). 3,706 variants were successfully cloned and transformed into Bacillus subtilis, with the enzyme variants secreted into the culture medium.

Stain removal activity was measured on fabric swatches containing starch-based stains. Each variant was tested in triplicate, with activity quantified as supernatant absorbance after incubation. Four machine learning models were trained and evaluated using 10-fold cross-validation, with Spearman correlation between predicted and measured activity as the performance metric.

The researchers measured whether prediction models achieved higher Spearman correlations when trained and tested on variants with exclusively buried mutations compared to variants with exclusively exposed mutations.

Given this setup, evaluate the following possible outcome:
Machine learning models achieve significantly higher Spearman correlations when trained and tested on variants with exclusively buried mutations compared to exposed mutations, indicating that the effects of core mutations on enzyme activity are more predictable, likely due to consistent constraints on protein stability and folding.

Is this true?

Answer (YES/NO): NO